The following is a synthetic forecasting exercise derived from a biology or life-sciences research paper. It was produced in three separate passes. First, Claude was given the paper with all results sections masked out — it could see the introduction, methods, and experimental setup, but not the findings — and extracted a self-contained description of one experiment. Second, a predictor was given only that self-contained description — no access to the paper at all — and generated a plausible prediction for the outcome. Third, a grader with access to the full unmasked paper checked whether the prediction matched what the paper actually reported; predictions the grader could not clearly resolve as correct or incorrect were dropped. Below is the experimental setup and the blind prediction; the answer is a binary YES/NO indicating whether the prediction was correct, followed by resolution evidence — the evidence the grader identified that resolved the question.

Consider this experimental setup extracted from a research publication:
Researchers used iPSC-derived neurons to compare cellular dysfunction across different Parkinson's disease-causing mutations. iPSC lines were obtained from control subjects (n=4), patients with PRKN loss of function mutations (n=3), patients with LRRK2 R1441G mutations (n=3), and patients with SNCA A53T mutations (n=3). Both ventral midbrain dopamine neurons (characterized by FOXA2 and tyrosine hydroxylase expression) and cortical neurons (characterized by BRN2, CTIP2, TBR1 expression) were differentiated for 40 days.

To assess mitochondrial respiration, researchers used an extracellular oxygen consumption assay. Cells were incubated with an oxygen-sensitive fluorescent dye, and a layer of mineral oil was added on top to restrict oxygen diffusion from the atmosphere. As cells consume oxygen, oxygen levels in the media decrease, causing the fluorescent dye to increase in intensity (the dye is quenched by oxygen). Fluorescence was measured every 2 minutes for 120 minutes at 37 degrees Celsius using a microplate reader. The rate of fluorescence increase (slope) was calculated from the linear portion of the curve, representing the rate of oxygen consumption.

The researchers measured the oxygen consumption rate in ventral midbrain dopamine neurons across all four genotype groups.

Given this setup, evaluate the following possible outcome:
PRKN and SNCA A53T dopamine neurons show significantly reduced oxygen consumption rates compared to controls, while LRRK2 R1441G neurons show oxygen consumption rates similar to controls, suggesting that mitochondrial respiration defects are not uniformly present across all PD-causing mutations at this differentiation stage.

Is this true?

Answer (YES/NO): NO